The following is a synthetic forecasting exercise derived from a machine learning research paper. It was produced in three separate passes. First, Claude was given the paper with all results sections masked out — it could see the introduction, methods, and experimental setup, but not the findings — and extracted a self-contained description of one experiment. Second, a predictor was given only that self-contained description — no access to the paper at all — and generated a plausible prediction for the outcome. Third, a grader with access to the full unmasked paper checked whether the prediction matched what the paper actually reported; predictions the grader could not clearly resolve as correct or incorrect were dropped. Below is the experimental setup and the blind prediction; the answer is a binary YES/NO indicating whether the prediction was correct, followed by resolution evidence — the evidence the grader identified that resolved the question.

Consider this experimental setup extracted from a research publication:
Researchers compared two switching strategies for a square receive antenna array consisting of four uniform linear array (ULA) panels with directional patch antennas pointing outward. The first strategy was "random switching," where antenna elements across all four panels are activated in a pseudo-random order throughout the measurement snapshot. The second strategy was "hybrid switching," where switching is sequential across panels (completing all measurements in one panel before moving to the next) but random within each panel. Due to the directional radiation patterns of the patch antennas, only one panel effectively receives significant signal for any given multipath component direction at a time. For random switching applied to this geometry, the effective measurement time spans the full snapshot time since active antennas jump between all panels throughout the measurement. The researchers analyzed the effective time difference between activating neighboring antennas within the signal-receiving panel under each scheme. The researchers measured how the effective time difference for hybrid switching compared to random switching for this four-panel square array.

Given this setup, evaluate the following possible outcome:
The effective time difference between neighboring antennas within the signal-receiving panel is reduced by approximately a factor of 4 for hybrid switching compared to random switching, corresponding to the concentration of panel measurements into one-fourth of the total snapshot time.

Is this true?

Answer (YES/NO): YES